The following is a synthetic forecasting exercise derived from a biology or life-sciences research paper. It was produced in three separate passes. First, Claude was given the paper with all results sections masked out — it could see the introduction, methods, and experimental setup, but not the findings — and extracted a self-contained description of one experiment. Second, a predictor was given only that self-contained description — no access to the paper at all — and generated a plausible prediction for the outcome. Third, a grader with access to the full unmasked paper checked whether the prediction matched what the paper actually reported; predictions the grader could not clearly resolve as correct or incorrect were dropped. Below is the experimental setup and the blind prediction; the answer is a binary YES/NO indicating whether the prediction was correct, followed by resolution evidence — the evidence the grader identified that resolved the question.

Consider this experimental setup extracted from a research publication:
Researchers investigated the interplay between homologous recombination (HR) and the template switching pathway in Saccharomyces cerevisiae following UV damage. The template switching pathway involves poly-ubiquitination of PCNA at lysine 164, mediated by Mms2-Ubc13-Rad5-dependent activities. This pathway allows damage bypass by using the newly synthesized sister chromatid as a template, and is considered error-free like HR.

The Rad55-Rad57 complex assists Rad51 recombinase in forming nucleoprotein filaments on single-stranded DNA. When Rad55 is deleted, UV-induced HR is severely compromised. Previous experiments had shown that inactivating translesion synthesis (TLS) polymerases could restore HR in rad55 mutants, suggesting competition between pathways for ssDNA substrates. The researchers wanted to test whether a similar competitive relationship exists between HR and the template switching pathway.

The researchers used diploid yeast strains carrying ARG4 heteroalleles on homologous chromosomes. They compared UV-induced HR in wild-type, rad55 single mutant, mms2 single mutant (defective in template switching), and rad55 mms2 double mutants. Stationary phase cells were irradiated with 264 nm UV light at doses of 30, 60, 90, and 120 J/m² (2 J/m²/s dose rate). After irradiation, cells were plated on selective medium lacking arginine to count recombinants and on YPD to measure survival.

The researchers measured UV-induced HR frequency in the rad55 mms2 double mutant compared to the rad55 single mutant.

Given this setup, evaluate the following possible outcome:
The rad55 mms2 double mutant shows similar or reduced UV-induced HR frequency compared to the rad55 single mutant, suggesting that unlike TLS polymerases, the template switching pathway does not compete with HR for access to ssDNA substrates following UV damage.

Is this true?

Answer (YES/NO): YES